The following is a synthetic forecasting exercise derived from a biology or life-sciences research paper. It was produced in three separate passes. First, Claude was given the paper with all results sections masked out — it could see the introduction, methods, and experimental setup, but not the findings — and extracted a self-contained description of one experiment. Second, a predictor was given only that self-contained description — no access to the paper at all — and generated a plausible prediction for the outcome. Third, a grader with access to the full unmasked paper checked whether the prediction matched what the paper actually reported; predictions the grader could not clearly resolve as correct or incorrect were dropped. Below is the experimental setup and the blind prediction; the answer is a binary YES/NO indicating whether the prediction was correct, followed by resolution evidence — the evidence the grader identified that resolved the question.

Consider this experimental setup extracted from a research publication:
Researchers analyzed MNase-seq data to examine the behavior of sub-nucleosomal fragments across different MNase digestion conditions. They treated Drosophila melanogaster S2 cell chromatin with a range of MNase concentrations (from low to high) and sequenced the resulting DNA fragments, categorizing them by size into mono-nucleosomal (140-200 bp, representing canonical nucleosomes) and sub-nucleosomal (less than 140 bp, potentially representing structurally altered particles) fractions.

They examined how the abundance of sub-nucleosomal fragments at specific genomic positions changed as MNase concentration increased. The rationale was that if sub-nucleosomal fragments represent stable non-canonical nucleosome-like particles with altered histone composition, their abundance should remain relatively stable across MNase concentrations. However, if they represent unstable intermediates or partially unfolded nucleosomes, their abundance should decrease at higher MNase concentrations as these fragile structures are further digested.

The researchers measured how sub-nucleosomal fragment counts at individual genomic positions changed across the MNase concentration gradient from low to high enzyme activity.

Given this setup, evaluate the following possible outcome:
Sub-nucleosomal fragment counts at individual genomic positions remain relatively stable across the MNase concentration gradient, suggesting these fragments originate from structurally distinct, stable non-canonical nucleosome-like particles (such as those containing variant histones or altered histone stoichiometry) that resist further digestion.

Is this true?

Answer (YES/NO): NO